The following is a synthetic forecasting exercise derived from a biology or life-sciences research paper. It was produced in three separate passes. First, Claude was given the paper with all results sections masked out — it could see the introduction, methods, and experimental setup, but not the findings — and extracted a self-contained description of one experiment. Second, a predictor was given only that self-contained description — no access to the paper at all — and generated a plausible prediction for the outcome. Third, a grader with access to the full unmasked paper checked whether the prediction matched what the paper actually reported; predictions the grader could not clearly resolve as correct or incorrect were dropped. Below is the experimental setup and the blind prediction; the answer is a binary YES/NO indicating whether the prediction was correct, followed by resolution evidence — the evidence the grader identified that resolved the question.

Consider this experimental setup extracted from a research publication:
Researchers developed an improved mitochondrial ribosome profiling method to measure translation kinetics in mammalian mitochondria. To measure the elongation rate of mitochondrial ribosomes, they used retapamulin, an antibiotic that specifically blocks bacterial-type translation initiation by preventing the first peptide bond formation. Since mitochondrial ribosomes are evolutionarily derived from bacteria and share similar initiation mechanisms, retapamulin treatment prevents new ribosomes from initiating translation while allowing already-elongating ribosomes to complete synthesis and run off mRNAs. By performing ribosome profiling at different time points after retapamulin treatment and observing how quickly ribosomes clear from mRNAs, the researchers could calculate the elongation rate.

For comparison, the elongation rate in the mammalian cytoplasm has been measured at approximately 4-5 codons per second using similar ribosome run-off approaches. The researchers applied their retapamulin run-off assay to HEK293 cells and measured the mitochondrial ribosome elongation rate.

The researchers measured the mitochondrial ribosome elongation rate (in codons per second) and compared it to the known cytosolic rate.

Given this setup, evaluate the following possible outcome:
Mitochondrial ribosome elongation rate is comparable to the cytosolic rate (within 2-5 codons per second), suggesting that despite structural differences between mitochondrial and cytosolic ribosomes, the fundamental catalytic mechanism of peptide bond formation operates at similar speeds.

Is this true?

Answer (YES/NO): NO